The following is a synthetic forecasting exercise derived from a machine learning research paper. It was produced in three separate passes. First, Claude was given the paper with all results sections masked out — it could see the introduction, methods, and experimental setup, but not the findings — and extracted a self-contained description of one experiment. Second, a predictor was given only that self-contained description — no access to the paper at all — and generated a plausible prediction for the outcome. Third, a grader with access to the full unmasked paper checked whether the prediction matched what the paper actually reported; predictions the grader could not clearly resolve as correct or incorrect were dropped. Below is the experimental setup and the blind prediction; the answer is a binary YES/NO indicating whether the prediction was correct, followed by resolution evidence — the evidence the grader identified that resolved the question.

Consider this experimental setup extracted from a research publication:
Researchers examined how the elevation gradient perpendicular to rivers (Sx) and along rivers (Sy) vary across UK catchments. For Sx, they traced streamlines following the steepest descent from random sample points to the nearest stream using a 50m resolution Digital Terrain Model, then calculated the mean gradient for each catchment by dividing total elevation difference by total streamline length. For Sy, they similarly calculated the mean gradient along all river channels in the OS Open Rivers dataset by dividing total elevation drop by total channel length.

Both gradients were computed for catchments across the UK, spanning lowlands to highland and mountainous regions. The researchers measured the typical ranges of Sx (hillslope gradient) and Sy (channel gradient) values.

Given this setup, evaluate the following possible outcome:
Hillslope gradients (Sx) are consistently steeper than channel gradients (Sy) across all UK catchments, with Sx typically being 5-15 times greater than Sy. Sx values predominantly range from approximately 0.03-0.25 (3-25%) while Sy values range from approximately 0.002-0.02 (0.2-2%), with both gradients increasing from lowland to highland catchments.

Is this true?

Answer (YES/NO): NO